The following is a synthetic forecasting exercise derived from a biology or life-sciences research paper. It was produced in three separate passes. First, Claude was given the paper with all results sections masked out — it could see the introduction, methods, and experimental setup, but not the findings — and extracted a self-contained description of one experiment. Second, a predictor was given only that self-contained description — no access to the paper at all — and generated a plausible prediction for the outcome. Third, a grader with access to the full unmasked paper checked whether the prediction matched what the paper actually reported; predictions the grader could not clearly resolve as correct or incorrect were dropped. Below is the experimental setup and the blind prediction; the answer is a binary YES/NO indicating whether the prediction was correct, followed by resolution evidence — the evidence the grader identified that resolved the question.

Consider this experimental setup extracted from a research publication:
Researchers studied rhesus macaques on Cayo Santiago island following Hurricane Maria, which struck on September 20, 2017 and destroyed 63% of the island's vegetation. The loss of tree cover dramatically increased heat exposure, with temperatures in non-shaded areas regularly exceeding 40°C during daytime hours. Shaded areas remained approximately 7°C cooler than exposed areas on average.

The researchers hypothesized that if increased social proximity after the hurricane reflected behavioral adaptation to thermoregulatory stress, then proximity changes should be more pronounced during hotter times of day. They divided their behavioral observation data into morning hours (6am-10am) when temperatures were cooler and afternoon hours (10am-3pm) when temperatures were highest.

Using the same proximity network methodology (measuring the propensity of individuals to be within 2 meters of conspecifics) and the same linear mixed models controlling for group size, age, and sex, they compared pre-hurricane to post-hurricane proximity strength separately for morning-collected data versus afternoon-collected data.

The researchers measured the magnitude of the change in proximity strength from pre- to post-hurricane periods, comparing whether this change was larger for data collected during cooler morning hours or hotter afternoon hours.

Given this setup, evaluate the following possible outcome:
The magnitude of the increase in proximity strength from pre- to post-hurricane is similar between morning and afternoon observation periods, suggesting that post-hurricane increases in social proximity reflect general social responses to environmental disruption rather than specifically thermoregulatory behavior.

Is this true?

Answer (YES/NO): NO